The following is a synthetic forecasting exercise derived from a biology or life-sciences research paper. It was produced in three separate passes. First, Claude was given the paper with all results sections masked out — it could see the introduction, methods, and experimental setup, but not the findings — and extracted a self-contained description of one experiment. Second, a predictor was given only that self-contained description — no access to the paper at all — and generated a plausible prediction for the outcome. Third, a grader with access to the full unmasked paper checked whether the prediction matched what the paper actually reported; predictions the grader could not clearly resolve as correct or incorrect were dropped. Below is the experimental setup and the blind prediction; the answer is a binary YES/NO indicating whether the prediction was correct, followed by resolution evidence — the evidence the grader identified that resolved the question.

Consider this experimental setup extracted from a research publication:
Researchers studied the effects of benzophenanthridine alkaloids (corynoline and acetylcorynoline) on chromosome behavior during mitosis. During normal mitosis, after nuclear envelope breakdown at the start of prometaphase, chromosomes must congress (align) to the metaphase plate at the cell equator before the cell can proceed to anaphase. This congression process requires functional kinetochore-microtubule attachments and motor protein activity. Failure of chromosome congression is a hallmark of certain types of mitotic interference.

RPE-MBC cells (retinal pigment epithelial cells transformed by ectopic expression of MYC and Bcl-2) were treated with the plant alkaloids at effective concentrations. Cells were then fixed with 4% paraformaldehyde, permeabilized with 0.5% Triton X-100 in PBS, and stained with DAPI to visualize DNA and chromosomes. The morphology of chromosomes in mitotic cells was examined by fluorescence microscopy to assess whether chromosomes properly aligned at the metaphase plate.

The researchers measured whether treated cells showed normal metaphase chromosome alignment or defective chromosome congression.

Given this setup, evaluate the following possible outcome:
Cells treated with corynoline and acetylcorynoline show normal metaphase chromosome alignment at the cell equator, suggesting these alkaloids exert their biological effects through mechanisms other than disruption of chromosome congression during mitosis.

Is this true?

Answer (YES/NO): NO